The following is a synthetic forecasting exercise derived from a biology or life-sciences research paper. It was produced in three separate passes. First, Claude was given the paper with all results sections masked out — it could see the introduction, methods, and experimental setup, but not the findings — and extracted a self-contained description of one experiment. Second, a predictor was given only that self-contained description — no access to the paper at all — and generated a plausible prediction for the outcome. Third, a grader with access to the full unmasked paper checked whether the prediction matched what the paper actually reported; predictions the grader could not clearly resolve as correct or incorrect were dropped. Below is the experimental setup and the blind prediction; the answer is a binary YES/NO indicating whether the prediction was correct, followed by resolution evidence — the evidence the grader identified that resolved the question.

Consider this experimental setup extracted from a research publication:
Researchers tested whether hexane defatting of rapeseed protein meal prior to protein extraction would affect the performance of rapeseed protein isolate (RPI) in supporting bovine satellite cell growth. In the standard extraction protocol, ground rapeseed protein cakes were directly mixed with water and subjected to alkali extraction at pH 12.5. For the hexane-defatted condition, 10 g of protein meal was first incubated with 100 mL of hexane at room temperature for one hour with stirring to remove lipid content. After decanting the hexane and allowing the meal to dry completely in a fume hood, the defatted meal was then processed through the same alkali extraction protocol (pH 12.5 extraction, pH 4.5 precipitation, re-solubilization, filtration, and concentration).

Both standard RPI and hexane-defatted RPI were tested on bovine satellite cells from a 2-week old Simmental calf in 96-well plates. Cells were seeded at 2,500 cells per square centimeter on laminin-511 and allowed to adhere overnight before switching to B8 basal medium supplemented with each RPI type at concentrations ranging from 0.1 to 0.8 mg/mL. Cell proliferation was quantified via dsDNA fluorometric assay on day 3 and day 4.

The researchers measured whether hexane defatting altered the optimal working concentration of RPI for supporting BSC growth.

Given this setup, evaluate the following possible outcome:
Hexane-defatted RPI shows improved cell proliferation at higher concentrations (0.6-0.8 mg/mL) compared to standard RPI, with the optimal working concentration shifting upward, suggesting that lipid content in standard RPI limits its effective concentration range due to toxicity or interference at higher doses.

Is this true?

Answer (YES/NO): NO